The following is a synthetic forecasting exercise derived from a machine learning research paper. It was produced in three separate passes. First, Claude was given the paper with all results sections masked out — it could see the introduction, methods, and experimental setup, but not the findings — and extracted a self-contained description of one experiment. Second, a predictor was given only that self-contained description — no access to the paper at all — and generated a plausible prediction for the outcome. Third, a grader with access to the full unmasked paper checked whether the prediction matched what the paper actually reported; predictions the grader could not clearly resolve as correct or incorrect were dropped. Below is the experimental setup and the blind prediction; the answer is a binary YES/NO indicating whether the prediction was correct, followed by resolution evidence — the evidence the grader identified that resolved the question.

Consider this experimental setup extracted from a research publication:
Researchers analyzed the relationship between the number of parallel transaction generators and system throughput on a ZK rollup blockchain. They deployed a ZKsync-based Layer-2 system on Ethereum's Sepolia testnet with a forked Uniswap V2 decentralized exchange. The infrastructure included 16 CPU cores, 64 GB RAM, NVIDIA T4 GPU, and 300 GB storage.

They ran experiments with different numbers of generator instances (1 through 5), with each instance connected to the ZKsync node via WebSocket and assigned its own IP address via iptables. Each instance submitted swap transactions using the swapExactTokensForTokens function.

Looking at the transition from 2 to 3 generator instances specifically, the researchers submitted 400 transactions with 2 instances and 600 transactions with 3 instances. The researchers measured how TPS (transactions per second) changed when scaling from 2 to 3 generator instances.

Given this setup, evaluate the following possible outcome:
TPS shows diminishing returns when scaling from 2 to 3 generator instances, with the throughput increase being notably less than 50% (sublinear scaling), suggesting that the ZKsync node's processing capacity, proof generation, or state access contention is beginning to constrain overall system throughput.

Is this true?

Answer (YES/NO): NO